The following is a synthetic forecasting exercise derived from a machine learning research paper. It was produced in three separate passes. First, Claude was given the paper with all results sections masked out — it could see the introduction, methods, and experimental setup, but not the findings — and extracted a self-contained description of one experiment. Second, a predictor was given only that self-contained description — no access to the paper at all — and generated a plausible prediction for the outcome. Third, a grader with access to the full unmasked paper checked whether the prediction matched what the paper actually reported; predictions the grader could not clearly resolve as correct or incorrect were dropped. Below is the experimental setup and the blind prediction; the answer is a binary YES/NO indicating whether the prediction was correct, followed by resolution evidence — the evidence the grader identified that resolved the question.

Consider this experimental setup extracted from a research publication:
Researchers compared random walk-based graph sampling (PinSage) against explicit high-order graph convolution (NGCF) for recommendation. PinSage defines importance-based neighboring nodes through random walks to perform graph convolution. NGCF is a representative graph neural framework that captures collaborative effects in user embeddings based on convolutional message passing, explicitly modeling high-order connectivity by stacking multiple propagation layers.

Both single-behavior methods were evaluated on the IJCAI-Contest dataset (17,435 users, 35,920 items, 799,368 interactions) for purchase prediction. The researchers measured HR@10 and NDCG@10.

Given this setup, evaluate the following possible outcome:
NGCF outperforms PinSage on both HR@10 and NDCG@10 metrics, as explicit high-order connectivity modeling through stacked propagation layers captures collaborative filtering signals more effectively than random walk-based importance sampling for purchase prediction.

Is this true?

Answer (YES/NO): YES